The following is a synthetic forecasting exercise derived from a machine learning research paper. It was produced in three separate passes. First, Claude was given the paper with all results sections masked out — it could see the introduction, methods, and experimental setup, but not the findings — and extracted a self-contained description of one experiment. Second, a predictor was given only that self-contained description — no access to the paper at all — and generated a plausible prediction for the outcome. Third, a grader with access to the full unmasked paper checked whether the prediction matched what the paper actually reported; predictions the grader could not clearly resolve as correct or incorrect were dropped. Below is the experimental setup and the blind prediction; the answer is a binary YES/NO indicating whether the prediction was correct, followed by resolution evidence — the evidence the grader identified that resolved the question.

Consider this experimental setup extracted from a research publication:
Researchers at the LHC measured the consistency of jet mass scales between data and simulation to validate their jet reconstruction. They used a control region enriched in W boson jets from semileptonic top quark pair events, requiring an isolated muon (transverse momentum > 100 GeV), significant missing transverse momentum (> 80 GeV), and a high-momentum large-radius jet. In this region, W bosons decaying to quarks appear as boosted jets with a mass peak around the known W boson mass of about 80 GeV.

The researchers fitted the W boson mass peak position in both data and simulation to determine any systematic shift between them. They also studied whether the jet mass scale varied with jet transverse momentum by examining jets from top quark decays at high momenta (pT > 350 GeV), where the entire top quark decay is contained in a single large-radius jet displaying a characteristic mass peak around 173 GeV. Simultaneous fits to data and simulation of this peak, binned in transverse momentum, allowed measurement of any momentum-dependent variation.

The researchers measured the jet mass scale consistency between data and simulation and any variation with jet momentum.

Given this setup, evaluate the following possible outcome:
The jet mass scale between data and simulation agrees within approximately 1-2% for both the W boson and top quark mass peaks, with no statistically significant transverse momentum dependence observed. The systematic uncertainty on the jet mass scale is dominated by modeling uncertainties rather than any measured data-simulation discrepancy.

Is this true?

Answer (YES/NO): NO